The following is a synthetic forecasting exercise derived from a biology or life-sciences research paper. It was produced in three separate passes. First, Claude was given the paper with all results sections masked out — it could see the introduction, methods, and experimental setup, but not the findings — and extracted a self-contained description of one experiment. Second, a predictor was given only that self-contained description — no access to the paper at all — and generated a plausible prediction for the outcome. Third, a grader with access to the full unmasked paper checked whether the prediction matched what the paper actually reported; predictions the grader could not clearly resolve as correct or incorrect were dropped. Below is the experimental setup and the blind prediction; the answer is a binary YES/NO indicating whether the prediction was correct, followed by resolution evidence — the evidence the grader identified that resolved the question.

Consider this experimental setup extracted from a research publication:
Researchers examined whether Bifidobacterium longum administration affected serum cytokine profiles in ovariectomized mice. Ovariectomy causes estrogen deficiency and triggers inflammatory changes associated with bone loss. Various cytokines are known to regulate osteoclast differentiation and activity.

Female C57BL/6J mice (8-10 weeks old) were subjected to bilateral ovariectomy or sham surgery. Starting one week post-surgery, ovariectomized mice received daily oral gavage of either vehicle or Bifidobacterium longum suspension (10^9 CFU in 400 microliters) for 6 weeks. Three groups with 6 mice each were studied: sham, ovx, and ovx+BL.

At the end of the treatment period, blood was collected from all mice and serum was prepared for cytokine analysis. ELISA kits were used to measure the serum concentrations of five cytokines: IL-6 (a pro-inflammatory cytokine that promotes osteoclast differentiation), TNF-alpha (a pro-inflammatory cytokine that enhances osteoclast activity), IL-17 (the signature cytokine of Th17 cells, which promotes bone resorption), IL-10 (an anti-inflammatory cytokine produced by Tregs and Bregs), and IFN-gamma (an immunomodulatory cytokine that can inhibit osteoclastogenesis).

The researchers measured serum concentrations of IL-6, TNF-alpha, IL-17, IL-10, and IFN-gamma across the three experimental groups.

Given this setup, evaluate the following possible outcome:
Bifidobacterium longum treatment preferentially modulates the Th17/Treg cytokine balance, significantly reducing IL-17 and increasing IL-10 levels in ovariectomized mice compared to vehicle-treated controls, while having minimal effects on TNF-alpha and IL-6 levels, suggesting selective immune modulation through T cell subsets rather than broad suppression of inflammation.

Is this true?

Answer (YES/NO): NO